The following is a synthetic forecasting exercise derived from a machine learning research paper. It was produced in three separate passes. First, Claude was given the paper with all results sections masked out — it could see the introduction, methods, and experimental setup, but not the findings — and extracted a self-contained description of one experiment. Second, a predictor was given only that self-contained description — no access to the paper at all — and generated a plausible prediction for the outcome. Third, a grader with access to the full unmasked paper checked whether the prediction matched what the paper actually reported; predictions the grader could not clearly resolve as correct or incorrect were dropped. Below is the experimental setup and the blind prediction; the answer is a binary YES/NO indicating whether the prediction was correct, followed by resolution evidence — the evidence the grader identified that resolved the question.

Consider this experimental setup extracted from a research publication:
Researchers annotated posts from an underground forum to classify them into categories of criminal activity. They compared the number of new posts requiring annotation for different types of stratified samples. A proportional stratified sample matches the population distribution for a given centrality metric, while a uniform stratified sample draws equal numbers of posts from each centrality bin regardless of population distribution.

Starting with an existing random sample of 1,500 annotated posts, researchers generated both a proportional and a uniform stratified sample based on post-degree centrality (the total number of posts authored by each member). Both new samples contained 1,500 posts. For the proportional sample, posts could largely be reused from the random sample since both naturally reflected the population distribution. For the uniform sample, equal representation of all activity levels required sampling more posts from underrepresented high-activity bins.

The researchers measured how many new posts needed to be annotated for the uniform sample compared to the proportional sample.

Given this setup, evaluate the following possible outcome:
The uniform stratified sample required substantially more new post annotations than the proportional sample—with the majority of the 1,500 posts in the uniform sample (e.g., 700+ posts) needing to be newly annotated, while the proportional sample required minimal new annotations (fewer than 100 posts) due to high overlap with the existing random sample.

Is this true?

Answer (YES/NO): NO